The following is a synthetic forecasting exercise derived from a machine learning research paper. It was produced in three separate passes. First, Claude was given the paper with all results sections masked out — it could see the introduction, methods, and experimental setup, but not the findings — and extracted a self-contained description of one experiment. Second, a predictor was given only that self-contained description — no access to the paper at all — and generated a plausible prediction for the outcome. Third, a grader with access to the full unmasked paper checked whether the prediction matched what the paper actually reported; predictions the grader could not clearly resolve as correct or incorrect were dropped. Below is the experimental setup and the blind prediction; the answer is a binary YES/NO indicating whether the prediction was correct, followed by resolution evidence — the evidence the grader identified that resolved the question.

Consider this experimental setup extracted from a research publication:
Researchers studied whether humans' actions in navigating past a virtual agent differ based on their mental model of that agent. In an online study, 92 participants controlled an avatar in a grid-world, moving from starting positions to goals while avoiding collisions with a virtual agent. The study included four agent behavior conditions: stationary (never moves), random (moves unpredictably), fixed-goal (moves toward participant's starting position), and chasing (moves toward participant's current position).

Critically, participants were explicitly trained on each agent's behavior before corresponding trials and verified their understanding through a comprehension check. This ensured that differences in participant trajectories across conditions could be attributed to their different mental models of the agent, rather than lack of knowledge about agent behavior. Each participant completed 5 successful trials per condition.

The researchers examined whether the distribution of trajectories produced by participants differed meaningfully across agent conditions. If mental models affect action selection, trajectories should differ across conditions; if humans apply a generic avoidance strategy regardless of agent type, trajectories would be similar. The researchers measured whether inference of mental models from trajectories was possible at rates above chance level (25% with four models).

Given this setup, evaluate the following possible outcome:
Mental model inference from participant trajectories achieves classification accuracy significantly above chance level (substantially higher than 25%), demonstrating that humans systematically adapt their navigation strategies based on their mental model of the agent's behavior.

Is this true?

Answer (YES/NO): YES